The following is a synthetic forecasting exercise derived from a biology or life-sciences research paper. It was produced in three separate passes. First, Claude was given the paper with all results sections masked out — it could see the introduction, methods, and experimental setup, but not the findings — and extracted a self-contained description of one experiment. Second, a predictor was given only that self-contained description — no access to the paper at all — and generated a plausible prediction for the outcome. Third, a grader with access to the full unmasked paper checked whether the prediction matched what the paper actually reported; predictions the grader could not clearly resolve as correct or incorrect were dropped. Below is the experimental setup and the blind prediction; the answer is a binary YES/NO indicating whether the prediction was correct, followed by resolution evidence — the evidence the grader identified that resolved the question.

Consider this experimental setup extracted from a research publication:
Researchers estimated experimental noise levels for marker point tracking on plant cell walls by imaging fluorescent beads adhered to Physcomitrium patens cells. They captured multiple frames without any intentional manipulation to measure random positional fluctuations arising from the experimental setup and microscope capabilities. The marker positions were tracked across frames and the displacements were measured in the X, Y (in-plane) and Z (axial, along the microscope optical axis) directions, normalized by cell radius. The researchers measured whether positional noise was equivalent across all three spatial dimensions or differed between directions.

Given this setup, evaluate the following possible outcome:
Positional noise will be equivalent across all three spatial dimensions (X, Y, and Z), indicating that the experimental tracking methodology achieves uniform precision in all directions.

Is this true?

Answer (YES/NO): NO